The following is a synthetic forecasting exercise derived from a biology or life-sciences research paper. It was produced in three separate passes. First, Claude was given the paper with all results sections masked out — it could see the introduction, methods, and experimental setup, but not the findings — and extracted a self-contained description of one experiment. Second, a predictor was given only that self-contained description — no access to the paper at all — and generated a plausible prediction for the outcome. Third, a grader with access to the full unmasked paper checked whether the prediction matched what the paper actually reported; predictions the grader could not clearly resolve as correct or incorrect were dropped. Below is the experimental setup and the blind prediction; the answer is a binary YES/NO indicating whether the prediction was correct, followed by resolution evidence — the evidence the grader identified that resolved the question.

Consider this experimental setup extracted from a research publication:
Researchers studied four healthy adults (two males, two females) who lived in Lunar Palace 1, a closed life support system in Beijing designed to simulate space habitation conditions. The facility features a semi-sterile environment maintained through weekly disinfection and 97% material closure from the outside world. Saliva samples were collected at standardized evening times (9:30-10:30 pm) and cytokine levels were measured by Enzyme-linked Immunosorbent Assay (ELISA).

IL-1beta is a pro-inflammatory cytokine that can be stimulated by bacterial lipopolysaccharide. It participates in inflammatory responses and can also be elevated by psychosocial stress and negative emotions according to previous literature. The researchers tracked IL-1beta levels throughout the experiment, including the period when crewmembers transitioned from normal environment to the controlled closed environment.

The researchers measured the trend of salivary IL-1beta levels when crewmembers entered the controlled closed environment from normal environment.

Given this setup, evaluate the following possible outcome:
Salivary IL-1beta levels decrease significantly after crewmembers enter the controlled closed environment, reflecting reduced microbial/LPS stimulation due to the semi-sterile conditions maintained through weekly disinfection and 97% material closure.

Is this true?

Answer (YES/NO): NO